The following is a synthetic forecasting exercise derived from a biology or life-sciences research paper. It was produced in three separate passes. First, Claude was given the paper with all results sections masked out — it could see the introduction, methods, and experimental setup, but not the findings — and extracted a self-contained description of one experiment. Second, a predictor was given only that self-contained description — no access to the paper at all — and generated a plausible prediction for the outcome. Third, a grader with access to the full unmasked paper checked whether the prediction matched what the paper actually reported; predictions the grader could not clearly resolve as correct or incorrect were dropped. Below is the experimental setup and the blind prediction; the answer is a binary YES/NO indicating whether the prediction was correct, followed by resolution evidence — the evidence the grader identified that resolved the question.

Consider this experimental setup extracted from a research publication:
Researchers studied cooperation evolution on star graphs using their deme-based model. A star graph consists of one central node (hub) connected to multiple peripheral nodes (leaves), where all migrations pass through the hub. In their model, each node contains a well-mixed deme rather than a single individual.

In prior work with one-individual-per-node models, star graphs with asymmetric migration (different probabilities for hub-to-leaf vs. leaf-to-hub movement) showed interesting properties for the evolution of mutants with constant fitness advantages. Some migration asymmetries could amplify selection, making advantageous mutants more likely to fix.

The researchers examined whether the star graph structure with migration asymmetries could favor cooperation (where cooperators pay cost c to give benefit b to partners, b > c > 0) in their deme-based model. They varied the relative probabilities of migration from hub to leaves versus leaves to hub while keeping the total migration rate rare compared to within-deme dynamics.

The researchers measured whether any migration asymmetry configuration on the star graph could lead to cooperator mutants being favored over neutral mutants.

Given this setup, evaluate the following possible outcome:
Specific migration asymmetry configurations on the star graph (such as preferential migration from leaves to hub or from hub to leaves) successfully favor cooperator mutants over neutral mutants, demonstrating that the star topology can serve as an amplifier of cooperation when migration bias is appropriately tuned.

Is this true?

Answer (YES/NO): NO